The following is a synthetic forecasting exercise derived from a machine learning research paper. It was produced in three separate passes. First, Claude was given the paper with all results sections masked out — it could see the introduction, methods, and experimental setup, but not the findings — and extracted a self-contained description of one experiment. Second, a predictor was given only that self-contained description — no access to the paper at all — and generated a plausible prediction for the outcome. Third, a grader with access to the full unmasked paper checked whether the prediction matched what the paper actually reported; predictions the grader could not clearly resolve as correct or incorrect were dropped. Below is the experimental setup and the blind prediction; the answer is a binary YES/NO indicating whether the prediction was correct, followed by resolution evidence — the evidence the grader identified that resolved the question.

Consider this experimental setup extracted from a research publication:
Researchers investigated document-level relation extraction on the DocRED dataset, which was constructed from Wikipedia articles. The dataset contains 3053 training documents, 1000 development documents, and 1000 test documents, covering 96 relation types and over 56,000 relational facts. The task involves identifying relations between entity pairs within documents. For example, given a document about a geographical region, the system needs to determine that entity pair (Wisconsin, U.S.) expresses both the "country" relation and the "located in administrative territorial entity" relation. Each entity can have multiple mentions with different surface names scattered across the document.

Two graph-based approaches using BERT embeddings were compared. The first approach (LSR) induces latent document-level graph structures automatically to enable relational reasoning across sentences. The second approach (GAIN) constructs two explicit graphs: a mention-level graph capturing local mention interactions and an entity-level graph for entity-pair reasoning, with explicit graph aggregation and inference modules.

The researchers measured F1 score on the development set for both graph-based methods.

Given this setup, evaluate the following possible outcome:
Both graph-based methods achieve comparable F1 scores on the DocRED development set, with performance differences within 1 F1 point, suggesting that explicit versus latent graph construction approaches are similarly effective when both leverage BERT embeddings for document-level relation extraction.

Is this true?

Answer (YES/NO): NO